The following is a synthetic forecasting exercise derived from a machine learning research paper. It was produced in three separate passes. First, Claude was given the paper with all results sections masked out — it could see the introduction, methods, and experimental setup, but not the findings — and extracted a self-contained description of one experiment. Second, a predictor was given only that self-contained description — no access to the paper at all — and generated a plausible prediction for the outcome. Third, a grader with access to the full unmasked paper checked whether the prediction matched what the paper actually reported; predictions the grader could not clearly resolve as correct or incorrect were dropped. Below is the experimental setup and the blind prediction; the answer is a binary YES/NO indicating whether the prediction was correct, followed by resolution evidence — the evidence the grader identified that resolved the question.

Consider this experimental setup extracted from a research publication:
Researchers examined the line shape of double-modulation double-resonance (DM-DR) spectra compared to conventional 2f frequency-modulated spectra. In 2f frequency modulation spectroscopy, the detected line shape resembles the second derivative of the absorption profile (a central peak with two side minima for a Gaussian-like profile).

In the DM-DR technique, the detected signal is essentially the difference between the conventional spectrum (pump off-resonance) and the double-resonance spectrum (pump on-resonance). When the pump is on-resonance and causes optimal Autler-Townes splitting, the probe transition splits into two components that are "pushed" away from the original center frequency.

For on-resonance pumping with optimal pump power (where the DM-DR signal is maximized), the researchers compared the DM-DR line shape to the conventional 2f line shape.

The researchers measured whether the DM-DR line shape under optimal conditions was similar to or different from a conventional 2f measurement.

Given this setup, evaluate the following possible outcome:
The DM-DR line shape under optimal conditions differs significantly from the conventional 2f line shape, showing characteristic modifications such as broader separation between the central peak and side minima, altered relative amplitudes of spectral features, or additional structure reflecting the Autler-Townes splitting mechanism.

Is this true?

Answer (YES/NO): NO